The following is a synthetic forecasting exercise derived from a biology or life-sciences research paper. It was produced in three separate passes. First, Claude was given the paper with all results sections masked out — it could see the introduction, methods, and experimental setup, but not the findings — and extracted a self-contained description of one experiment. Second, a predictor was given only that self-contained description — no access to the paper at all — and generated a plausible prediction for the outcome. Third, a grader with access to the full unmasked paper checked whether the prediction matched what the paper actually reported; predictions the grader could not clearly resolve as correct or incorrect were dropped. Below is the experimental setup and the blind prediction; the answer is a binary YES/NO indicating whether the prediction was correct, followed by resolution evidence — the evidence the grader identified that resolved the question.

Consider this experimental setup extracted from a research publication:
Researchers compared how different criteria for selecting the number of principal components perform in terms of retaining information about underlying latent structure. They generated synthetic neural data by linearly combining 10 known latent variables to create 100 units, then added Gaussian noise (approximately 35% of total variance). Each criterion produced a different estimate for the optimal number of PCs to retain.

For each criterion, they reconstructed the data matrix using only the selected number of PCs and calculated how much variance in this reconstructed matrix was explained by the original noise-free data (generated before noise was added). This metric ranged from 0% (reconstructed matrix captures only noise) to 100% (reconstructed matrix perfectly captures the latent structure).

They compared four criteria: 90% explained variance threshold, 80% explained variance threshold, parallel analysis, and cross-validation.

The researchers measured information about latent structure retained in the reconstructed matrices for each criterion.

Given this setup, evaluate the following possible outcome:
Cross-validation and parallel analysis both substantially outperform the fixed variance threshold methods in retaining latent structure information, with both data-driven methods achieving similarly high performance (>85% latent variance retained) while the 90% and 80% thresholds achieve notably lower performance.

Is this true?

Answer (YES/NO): YES